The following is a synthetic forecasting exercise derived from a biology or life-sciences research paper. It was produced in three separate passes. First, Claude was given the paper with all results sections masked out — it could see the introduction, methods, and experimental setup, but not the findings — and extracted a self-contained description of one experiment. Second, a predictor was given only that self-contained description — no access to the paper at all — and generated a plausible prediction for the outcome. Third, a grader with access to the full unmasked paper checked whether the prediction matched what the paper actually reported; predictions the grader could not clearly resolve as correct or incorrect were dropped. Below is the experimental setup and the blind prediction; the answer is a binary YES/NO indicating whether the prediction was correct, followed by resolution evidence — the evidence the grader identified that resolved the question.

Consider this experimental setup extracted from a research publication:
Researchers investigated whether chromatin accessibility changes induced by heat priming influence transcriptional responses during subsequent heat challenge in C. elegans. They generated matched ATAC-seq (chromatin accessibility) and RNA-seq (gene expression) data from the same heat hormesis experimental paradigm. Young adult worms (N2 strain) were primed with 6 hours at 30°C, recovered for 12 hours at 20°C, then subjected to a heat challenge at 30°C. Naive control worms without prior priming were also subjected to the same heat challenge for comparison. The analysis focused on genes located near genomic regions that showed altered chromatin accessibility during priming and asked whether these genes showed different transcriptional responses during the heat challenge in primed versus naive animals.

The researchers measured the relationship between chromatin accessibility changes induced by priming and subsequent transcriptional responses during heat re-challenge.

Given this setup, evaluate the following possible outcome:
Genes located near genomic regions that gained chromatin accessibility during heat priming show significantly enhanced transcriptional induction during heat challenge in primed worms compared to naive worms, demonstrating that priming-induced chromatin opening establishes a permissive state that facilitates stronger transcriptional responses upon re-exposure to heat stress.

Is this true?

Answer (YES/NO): NO